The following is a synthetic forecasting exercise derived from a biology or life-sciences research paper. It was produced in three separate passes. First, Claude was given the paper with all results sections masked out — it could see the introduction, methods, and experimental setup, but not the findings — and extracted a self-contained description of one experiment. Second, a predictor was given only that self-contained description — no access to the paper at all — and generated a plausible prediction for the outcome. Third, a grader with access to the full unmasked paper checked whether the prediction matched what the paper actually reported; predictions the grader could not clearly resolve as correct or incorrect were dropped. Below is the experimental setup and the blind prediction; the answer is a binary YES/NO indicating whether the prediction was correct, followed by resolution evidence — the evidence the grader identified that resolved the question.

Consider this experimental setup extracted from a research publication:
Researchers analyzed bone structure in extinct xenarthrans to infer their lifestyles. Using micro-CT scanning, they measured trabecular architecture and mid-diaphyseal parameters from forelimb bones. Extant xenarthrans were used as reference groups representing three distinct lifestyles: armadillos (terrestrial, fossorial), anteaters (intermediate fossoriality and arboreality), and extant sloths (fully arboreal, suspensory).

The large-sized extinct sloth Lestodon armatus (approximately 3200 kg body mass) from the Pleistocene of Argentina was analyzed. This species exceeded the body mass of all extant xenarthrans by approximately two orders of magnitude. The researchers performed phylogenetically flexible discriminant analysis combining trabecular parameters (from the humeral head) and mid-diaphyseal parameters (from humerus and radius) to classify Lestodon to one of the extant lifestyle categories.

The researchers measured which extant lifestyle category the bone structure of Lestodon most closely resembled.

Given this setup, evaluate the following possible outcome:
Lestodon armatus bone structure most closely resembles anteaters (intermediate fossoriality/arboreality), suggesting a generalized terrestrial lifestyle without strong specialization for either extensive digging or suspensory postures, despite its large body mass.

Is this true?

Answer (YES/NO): NO